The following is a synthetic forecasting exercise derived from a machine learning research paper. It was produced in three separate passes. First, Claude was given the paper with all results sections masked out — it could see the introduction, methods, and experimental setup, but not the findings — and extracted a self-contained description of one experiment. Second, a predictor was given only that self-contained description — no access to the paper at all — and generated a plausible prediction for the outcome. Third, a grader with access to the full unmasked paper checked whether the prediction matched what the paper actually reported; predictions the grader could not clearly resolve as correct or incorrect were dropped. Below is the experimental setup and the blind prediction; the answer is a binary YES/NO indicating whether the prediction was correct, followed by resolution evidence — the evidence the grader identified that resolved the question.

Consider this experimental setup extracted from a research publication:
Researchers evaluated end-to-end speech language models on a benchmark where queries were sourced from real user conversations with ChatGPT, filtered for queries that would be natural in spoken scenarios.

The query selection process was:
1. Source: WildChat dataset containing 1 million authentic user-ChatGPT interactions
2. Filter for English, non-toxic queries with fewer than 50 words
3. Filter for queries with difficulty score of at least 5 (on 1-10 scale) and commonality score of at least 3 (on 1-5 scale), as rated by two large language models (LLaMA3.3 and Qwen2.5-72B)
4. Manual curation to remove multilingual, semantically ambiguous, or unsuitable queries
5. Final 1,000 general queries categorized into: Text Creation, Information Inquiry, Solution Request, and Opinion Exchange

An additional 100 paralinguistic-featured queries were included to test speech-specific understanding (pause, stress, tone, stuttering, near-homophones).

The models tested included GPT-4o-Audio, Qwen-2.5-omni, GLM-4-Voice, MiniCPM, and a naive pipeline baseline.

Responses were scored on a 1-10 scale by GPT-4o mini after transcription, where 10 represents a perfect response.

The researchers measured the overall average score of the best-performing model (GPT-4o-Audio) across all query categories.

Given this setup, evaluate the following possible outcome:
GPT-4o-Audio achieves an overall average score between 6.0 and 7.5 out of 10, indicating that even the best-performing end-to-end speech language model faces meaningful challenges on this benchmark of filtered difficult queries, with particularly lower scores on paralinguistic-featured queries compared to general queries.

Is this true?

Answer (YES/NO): YES